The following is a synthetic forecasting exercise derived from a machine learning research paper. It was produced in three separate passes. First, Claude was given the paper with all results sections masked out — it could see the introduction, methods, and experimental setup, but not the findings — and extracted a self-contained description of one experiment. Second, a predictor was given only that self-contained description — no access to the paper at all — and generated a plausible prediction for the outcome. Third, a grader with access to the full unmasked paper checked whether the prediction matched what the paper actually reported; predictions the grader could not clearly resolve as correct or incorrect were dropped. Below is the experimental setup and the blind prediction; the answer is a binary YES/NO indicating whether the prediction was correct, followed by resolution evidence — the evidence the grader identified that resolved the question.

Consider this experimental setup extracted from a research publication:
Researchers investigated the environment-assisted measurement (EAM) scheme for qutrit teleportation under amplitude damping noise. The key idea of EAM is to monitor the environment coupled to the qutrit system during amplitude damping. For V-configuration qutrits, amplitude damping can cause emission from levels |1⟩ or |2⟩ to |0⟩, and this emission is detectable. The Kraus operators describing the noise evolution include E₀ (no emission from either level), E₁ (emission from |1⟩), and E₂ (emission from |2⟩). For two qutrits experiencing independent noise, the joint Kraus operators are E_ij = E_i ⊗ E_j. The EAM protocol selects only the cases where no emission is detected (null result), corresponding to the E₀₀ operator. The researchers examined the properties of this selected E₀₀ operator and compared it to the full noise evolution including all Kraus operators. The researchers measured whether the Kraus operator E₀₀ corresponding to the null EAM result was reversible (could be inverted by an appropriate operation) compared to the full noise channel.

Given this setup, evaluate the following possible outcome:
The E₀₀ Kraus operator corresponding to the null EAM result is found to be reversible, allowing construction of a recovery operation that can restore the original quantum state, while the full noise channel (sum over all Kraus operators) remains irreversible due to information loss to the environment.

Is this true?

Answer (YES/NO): YES